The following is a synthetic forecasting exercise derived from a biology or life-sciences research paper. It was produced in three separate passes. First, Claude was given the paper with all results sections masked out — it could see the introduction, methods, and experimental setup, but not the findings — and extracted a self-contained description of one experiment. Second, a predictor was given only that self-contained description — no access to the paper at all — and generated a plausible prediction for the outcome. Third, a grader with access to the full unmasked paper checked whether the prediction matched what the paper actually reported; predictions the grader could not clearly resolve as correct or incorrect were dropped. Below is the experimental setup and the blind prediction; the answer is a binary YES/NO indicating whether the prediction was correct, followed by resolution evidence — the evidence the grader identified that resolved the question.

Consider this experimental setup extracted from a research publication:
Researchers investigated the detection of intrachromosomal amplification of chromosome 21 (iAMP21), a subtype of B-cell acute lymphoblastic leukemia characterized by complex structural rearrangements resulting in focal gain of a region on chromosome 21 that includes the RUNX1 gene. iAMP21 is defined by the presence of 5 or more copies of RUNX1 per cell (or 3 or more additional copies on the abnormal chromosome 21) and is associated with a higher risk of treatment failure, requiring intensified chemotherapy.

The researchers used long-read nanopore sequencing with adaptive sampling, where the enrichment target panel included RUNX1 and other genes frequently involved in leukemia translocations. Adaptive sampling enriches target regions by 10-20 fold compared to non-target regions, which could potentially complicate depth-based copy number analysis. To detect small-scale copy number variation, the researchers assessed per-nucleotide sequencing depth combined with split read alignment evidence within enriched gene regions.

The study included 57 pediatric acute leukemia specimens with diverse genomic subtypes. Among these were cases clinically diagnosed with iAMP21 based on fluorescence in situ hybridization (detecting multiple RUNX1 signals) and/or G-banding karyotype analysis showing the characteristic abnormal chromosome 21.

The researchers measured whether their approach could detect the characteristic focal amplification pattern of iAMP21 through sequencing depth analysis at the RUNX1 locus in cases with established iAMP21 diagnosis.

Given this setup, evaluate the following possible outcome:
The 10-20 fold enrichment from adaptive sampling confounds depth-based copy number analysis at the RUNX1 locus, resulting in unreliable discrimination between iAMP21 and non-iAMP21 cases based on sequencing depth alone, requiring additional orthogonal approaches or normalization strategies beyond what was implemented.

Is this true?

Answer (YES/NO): NO